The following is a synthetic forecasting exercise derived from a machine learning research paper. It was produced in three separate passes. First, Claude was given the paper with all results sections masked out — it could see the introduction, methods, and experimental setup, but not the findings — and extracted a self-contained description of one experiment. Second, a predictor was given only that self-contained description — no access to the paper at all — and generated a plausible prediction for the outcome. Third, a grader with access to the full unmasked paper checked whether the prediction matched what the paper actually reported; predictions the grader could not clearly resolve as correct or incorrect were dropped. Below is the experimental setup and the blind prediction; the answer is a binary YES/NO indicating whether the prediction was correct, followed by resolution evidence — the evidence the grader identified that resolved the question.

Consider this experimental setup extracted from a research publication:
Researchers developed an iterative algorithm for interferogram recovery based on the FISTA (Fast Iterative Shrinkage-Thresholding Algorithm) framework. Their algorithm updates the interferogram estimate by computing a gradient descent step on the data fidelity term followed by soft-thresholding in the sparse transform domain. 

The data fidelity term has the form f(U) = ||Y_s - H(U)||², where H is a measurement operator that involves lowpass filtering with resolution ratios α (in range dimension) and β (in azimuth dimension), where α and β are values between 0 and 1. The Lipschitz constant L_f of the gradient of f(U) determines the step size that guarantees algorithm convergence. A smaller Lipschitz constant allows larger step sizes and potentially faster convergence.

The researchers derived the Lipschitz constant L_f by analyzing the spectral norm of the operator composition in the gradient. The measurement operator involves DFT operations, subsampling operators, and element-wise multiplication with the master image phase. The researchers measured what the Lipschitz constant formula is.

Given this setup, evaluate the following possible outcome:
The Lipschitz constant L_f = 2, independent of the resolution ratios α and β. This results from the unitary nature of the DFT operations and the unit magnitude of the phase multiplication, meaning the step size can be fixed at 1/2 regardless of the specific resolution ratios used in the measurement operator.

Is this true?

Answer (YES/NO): NO